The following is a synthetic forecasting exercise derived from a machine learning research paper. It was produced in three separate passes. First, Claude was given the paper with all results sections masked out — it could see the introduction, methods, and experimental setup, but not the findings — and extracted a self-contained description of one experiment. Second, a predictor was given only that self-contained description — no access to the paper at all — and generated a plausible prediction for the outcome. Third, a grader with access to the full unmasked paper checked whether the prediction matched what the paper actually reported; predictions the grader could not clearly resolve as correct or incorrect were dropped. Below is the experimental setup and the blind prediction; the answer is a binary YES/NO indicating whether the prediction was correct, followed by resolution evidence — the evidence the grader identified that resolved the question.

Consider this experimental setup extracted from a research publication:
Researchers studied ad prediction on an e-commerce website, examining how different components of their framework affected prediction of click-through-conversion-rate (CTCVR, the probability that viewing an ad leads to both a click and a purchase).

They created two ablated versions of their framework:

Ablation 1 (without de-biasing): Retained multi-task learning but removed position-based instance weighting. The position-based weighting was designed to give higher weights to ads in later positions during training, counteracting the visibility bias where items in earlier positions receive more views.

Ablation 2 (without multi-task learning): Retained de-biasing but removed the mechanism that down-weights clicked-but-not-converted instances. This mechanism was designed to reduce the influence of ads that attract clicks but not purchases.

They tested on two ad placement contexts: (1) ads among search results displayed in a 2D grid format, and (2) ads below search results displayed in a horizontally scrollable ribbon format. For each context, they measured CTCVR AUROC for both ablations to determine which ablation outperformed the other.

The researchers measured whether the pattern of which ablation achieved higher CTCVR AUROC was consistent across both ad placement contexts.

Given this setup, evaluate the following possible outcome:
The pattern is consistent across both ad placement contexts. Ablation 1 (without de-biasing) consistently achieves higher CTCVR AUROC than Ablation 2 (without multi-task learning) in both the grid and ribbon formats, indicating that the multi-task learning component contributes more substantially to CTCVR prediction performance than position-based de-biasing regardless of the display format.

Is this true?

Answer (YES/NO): YES